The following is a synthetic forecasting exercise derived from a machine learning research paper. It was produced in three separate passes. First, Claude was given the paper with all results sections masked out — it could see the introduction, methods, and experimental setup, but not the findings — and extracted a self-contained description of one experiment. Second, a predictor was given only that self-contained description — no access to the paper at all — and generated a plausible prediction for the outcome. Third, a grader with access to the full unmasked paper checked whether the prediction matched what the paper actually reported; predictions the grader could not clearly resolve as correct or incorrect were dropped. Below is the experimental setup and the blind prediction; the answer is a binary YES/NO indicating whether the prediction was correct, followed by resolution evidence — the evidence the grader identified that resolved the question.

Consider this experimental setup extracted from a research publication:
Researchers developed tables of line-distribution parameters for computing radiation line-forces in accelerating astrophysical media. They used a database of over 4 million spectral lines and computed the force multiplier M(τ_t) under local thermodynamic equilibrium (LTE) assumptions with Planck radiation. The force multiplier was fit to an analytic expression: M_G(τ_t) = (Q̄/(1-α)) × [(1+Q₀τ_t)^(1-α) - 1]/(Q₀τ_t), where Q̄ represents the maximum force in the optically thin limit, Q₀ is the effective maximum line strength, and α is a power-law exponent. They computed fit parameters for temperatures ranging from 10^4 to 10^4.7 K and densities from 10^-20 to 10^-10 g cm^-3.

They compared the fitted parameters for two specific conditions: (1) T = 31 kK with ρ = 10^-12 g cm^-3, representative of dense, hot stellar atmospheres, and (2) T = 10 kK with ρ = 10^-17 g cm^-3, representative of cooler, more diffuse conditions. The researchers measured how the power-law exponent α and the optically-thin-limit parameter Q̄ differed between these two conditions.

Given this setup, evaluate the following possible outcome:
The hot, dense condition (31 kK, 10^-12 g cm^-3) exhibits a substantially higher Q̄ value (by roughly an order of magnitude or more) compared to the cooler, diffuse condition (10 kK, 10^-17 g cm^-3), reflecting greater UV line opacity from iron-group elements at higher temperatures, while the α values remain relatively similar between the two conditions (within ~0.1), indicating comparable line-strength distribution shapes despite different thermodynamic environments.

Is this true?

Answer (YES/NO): NO